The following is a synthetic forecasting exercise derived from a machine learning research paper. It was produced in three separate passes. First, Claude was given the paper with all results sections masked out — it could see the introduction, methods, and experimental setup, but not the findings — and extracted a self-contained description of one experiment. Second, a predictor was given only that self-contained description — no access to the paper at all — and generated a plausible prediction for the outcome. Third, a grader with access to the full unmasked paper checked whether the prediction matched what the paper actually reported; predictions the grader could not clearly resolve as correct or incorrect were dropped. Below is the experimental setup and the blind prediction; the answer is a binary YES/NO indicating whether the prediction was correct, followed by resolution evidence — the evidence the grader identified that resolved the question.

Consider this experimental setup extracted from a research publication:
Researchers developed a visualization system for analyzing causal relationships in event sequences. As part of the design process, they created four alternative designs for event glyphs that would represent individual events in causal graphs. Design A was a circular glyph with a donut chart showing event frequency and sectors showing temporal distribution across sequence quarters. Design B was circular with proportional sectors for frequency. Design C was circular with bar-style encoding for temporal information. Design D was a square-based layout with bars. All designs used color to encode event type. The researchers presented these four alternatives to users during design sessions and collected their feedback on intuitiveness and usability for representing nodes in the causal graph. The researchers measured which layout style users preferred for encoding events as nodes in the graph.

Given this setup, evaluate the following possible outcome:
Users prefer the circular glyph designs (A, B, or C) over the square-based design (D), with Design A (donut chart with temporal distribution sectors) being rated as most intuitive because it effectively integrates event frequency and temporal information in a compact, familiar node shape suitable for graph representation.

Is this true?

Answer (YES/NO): YES